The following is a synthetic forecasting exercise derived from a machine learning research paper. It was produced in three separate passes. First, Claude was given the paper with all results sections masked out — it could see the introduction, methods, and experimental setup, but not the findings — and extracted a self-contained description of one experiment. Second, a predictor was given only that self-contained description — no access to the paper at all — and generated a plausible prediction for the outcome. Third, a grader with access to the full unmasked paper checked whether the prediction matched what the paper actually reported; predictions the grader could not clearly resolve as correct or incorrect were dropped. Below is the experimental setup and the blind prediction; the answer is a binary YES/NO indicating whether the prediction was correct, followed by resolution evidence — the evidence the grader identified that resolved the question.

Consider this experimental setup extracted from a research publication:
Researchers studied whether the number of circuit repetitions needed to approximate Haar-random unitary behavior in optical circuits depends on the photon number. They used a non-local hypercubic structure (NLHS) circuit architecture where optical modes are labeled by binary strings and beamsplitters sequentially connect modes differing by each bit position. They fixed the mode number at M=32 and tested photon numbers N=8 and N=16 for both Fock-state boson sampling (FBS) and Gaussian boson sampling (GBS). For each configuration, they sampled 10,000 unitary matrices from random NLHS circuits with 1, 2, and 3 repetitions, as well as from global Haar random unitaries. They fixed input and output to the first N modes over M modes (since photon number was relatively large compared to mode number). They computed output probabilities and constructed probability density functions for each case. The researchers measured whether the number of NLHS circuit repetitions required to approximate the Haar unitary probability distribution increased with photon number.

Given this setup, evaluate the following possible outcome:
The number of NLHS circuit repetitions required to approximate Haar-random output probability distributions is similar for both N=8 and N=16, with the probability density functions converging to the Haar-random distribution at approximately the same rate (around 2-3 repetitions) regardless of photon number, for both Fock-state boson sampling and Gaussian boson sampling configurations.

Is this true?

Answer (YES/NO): YES